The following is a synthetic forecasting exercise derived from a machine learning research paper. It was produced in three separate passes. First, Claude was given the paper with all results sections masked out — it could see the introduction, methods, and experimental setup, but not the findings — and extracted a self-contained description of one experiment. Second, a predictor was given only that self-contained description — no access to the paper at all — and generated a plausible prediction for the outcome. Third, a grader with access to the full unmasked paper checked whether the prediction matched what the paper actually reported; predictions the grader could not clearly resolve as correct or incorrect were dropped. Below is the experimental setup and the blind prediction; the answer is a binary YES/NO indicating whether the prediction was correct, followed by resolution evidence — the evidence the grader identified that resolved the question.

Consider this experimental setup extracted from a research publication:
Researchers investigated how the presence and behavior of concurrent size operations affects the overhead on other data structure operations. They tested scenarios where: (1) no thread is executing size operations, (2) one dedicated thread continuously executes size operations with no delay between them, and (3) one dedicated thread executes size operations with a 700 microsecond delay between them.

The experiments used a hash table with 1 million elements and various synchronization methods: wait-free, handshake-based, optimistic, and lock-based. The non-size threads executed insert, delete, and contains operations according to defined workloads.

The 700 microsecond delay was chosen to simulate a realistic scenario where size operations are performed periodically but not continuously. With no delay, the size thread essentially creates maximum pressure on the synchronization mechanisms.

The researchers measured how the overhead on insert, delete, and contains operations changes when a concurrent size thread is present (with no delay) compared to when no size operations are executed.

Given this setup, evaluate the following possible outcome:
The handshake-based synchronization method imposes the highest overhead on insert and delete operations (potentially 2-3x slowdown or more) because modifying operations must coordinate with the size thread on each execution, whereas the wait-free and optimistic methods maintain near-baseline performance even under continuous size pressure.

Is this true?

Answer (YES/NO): NO